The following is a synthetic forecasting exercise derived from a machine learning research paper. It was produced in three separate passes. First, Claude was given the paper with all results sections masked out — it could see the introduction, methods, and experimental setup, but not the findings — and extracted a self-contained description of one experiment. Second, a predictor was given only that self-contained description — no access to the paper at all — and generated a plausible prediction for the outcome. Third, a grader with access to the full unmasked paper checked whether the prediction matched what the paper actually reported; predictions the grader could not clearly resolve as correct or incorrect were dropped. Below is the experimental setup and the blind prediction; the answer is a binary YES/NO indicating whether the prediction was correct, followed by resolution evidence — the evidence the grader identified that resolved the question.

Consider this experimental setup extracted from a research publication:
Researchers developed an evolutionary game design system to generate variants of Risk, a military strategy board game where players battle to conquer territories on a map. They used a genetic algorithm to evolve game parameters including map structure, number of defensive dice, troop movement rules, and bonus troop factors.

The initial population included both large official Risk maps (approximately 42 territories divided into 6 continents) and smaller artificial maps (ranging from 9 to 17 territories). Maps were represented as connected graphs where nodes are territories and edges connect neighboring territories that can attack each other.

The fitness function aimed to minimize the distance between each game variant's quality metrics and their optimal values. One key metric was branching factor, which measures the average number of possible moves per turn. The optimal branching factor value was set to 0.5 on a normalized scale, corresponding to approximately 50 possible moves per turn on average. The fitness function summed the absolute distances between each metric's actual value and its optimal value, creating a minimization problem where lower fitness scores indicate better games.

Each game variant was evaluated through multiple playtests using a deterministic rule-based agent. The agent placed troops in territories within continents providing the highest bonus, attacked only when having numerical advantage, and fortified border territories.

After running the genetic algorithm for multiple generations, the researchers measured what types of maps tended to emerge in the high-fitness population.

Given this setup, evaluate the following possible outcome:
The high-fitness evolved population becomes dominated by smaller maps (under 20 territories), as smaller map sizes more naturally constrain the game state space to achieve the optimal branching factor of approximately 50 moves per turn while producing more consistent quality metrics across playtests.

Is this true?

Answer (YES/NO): YES